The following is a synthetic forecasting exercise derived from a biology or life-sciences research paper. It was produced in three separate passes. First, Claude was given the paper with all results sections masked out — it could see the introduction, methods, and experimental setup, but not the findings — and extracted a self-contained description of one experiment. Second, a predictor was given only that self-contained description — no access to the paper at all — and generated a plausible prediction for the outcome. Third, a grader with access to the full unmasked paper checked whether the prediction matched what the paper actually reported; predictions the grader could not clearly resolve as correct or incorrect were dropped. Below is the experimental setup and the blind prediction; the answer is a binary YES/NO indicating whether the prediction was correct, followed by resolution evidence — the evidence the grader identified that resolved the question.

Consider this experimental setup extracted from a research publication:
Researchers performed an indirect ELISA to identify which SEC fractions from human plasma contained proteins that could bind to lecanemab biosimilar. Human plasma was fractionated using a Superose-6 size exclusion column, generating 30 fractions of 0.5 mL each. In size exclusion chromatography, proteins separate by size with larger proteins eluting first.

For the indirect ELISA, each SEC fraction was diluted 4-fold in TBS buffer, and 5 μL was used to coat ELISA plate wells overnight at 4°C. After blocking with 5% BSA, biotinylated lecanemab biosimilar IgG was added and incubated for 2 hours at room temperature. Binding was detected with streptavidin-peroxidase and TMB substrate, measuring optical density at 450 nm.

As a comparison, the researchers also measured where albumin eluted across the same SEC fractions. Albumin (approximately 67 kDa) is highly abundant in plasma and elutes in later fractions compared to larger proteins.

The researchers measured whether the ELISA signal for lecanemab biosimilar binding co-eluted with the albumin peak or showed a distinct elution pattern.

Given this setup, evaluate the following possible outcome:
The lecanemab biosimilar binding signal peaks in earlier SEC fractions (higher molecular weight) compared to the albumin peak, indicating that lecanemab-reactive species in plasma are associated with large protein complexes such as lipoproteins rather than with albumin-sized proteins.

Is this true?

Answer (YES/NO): NO